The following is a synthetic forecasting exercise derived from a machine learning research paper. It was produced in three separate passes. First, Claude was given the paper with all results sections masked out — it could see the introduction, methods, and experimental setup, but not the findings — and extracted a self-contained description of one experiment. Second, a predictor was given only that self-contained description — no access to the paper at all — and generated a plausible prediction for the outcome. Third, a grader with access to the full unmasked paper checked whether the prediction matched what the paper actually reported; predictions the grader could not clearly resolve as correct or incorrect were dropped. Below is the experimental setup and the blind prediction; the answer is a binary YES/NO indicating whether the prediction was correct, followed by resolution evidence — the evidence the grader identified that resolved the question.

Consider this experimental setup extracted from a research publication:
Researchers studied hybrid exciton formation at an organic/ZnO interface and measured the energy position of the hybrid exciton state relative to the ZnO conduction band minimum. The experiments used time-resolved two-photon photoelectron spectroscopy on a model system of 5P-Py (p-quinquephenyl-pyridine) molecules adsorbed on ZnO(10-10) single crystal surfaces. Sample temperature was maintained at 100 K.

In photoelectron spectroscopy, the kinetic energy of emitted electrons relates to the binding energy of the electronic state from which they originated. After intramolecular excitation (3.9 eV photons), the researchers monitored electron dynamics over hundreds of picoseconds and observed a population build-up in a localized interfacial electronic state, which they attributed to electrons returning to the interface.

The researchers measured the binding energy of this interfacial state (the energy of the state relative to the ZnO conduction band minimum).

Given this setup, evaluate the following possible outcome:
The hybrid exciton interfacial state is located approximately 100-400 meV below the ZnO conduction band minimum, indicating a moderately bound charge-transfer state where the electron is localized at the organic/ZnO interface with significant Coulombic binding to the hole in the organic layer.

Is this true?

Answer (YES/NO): NO